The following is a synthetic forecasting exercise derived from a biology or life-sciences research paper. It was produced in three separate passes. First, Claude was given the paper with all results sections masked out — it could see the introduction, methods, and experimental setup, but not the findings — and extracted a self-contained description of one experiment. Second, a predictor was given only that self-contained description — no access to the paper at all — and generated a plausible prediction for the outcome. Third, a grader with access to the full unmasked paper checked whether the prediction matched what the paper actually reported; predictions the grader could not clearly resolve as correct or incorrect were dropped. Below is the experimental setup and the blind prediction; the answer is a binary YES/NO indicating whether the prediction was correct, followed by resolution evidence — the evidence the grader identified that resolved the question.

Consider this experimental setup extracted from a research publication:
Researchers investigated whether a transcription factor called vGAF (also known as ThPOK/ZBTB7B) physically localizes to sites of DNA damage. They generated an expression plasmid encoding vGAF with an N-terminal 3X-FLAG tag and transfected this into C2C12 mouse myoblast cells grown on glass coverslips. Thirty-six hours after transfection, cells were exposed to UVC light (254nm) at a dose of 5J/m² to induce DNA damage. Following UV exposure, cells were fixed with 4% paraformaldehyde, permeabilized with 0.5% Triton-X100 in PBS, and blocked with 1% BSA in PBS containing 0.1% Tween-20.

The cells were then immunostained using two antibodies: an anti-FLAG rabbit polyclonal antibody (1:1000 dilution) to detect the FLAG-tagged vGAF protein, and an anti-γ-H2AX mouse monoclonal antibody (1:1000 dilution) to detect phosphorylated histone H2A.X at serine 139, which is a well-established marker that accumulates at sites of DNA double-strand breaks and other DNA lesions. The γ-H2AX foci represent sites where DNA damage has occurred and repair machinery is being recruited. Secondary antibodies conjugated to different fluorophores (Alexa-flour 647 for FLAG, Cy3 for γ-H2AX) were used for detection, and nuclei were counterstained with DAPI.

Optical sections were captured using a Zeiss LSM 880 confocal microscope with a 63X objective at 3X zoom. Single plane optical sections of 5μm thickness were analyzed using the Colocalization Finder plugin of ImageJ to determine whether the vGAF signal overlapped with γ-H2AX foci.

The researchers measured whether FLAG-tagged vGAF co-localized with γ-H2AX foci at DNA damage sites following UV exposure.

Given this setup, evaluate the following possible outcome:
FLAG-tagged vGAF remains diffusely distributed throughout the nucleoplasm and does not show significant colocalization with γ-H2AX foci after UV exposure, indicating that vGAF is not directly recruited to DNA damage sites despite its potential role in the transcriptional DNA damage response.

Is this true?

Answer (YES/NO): NO